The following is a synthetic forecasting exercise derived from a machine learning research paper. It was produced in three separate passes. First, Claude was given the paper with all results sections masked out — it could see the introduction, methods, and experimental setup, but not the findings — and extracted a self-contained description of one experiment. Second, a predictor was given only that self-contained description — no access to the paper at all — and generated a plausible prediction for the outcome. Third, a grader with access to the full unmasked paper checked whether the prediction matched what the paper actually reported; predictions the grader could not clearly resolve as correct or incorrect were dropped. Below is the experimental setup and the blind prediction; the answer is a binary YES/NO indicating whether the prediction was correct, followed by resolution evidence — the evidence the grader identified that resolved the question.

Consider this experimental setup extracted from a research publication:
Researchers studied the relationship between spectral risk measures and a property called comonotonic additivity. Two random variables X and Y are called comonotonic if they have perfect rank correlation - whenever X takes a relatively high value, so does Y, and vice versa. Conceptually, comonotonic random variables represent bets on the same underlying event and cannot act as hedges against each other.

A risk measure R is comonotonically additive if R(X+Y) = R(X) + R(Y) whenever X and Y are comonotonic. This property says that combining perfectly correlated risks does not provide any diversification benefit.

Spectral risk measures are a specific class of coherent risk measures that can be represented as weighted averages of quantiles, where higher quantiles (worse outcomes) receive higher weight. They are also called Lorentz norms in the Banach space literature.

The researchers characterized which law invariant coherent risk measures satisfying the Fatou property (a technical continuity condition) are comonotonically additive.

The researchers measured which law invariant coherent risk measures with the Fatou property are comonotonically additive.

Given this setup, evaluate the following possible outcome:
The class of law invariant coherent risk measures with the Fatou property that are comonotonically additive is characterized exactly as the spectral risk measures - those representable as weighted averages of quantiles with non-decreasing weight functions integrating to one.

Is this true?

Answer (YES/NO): NO